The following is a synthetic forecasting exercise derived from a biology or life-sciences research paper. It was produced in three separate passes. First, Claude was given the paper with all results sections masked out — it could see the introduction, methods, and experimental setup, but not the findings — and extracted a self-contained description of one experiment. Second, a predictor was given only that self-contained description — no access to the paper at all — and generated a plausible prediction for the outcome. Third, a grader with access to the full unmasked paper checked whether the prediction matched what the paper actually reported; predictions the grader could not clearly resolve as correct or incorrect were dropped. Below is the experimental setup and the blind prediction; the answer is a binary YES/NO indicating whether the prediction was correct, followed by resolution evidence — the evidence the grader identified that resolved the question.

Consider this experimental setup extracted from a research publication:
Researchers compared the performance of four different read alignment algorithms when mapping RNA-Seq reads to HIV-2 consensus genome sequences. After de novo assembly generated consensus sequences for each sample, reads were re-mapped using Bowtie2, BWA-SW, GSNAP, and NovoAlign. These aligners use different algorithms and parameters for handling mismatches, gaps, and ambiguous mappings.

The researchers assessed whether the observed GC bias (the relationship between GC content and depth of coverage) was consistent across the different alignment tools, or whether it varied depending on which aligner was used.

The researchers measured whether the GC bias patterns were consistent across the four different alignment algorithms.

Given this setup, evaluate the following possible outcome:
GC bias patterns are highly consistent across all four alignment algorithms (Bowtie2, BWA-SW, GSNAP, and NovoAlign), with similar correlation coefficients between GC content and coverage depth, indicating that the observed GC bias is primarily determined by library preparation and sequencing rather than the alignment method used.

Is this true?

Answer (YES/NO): YES